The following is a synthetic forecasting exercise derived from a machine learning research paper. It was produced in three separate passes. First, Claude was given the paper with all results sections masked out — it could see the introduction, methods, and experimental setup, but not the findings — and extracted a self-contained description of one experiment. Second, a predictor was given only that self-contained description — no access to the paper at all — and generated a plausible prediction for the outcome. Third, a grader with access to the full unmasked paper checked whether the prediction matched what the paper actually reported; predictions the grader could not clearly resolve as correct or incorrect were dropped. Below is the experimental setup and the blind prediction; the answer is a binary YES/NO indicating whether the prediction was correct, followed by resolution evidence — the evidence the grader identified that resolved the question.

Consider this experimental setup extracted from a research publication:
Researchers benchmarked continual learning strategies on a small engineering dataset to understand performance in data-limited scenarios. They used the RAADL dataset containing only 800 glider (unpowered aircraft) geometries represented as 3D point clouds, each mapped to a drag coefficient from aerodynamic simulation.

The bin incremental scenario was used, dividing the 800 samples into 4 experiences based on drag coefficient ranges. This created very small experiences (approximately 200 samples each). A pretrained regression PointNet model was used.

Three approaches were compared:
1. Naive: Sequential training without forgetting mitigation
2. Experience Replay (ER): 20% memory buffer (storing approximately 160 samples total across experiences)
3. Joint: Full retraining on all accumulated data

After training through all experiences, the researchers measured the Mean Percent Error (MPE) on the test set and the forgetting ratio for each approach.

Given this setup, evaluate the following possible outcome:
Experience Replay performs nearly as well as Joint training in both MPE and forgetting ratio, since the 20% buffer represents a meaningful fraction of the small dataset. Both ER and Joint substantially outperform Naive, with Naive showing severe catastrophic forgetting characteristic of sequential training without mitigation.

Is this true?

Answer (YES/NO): NO